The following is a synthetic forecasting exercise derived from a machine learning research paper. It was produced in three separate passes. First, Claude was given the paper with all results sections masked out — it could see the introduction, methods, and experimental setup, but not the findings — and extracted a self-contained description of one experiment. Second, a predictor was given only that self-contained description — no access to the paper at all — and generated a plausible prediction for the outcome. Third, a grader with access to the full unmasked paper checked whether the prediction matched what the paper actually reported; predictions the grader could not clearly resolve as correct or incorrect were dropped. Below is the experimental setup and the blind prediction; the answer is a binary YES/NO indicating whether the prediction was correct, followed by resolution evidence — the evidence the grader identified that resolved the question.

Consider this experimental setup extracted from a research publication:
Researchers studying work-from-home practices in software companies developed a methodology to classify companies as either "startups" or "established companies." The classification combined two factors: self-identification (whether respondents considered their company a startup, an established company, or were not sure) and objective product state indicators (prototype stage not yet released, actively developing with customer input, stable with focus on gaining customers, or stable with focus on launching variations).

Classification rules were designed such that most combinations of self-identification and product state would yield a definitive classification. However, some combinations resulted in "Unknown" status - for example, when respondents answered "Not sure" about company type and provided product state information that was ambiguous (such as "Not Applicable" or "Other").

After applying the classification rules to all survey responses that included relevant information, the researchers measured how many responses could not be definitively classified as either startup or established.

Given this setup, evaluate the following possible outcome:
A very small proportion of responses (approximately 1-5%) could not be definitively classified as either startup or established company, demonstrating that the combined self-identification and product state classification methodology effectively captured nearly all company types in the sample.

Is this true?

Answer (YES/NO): NO